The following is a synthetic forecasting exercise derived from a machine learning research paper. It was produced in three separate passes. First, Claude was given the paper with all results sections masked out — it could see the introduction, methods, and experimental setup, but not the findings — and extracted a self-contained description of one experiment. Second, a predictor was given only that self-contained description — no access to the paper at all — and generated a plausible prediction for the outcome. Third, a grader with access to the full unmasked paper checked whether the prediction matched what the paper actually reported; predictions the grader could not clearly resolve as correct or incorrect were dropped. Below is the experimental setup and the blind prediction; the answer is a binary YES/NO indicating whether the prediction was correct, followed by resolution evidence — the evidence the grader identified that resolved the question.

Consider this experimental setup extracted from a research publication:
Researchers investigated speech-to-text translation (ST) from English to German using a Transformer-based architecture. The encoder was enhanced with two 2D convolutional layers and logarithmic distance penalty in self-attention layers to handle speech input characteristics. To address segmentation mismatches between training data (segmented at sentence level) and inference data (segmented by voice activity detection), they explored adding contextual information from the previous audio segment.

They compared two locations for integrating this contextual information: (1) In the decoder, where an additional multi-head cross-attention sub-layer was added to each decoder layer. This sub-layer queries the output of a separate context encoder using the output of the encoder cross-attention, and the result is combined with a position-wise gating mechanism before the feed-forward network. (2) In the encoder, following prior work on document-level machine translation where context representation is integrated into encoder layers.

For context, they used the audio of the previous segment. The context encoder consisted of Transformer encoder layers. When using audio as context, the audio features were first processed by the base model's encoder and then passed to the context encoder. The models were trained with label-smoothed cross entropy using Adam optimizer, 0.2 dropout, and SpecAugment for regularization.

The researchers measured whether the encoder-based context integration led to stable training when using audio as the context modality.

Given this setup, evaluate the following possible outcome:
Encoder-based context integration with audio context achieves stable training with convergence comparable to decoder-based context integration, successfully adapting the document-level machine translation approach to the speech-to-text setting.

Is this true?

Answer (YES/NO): NO